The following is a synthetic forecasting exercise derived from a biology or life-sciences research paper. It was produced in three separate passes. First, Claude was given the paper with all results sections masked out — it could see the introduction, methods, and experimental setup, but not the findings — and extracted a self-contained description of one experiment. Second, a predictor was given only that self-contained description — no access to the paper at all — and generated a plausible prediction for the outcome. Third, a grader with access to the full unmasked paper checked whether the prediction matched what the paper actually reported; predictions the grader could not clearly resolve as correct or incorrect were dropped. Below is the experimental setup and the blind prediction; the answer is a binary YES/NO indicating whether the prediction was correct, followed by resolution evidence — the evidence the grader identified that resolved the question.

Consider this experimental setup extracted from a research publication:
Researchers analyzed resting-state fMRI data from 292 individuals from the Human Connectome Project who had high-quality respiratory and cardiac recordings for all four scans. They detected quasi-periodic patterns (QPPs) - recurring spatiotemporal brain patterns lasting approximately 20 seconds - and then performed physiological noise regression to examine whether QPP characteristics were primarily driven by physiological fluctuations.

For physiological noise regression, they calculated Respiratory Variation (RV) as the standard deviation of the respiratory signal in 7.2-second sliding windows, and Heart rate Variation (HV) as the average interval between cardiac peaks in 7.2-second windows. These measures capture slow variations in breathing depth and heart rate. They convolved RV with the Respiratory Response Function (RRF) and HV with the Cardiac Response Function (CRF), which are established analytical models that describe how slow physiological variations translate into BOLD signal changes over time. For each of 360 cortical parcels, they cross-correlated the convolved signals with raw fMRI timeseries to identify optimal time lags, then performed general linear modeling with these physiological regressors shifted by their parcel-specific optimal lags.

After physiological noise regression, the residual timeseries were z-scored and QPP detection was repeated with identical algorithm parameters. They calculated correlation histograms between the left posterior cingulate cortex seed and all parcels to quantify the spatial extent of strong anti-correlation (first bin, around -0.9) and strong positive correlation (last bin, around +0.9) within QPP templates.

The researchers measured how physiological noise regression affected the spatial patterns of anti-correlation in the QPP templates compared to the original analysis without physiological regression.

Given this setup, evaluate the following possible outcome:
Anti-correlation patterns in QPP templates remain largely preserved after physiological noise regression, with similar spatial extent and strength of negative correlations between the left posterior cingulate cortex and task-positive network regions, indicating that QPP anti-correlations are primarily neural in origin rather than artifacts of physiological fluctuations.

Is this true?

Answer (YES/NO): NO